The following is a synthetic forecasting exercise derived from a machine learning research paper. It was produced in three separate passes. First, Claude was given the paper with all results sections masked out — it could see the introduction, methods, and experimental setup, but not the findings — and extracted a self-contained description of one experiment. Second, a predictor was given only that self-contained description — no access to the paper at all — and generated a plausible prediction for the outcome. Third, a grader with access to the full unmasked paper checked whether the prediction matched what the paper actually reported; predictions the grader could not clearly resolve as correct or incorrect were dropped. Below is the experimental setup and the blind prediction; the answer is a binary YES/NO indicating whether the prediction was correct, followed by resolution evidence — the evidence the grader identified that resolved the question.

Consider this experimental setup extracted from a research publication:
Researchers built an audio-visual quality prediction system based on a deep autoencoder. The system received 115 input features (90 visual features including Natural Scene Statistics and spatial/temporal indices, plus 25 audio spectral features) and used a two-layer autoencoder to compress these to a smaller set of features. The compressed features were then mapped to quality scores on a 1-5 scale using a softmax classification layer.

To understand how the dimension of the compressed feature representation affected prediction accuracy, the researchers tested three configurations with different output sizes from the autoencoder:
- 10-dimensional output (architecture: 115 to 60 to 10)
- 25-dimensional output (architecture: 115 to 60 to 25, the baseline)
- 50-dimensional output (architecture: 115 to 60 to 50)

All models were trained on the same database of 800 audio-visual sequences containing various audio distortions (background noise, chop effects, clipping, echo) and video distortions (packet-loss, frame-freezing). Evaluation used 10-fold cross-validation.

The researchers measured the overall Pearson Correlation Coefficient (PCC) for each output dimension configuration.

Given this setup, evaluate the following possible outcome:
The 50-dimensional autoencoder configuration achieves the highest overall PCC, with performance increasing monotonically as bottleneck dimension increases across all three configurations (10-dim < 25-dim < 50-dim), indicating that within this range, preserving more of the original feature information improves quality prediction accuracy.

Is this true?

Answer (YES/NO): NO